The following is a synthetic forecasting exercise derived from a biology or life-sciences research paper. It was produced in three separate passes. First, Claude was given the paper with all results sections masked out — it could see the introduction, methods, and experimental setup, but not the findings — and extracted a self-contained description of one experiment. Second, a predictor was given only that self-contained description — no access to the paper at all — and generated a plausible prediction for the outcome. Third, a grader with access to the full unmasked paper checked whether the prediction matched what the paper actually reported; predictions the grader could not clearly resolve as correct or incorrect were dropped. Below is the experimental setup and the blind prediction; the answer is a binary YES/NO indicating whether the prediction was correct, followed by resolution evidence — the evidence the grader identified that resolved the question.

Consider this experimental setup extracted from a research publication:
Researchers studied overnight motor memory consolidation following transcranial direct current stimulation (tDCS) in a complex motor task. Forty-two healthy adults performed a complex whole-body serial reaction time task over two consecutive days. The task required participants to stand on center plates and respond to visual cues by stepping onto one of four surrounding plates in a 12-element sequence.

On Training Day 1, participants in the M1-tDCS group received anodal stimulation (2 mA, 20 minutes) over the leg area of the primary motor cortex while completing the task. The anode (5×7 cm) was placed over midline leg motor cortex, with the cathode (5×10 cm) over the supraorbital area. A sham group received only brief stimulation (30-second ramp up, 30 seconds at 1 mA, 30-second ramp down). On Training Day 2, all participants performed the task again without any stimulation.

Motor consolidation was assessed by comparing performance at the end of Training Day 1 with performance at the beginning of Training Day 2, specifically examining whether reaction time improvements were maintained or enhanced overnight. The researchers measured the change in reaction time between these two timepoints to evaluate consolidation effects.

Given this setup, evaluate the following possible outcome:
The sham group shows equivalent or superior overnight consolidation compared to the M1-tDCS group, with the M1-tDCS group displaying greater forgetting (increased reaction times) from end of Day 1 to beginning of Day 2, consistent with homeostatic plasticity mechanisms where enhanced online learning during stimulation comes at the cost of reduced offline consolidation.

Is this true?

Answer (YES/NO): NO